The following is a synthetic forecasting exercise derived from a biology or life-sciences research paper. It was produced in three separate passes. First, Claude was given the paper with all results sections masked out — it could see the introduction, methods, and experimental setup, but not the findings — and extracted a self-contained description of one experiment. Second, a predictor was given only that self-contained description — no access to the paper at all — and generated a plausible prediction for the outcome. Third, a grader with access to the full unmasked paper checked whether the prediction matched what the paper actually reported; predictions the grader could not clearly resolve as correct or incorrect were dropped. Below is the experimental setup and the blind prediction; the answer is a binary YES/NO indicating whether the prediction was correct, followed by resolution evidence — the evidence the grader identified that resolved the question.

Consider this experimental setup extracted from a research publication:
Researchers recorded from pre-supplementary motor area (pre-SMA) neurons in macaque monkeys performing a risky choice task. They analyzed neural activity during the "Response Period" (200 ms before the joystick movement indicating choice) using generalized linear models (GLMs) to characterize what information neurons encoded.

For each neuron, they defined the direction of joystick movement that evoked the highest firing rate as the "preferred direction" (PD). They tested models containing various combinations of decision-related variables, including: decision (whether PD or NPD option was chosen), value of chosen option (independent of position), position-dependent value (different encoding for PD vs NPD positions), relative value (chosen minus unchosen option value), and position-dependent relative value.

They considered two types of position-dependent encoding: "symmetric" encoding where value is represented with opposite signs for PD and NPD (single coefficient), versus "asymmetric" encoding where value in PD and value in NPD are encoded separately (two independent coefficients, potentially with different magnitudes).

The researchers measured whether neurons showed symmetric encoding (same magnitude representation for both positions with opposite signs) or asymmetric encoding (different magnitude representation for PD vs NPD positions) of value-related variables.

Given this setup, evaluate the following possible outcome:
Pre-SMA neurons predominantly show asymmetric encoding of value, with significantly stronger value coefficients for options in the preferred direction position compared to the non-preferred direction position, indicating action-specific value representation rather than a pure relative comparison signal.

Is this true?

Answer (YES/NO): NO